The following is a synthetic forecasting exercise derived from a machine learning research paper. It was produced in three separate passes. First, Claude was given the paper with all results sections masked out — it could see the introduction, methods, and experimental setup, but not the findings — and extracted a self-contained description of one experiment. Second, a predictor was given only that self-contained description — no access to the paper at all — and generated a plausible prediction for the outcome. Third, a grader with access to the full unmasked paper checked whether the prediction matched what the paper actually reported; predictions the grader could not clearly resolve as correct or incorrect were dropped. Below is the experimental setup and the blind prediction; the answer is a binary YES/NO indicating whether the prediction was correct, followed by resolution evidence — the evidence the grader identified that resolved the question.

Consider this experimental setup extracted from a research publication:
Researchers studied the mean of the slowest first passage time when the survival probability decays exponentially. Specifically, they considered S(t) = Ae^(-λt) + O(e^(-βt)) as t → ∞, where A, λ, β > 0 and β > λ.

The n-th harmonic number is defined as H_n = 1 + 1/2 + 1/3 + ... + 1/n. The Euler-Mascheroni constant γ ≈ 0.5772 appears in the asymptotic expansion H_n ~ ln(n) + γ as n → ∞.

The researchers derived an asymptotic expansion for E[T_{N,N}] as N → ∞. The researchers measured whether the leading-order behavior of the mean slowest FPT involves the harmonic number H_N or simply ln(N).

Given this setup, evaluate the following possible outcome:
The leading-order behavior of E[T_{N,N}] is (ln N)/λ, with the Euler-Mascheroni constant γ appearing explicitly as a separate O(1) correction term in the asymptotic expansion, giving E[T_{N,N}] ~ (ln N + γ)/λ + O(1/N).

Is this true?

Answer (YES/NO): NO